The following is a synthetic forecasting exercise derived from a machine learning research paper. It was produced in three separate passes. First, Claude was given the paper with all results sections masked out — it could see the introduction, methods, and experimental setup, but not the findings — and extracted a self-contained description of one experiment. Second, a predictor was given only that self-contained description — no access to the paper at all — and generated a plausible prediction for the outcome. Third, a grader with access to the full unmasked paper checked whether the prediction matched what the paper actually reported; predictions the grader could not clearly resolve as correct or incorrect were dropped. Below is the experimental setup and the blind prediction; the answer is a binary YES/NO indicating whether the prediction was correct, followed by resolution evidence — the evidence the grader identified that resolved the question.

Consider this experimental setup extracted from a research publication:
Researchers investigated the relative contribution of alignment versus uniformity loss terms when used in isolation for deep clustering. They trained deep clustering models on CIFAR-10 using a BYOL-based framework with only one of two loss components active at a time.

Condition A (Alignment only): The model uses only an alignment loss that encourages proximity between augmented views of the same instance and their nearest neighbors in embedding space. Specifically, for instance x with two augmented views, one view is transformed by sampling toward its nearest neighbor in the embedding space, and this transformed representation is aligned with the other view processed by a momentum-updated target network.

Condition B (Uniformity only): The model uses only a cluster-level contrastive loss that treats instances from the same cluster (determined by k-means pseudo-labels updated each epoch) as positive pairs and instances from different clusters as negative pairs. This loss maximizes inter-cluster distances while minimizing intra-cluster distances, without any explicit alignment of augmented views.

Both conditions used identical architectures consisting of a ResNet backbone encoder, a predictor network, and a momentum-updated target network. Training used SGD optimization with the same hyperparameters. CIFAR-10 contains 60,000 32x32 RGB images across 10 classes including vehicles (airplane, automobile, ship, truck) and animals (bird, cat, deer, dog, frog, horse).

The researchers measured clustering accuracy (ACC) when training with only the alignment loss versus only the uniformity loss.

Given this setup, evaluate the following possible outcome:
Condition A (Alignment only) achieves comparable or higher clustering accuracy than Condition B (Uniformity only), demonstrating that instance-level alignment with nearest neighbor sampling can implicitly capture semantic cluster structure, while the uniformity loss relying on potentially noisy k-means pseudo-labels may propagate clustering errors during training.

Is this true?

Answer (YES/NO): NO